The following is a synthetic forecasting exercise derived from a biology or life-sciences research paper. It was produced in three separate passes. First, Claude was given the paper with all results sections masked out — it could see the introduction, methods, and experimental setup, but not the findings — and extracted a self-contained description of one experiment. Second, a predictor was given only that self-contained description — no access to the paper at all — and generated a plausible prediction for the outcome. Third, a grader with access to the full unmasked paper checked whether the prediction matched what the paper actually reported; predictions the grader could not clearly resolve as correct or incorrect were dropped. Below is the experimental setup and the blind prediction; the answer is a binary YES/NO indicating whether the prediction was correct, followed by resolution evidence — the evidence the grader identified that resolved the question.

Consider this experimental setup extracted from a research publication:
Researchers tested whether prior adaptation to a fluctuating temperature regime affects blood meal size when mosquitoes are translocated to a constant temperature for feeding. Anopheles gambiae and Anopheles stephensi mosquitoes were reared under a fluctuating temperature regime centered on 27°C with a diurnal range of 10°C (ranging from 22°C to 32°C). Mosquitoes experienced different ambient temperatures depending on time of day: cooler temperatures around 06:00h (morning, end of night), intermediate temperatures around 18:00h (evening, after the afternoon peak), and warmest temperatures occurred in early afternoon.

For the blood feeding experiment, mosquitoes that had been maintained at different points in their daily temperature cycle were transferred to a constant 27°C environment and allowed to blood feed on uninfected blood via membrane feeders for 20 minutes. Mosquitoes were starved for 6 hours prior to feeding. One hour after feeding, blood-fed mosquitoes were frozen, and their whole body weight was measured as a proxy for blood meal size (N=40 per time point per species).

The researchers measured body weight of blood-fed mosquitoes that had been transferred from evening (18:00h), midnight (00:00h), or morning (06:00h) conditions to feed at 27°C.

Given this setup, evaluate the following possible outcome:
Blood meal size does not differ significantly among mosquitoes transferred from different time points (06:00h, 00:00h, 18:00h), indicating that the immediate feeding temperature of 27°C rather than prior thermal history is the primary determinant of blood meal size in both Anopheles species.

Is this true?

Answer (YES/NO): YES